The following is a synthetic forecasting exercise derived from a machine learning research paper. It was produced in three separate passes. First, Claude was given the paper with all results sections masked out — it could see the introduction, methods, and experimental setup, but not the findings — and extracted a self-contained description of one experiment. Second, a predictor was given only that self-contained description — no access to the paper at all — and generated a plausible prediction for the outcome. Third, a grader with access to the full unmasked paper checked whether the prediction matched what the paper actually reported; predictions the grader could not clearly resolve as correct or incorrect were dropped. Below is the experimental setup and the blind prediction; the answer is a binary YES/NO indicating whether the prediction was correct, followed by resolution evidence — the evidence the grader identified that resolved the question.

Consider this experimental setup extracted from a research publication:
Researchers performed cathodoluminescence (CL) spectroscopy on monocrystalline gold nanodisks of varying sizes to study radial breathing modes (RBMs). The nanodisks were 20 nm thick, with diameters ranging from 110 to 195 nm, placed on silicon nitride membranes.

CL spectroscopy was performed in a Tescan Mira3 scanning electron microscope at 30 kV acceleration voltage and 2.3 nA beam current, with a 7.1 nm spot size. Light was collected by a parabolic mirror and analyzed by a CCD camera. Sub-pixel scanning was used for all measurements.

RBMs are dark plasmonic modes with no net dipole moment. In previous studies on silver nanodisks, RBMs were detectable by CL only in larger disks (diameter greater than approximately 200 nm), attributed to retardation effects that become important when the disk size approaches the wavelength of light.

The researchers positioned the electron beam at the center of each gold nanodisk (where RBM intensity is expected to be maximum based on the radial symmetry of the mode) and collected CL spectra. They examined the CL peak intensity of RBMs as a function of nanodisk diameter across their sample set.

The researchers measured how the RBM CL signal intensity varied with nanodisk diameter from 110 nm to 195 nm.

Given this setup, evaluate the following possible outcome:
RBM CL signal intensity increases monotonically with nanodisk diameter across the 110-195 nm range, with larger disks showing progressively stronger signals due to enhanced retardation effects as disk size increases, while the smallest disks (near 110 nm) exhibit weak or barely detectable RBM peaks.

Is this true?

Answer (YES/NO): NO